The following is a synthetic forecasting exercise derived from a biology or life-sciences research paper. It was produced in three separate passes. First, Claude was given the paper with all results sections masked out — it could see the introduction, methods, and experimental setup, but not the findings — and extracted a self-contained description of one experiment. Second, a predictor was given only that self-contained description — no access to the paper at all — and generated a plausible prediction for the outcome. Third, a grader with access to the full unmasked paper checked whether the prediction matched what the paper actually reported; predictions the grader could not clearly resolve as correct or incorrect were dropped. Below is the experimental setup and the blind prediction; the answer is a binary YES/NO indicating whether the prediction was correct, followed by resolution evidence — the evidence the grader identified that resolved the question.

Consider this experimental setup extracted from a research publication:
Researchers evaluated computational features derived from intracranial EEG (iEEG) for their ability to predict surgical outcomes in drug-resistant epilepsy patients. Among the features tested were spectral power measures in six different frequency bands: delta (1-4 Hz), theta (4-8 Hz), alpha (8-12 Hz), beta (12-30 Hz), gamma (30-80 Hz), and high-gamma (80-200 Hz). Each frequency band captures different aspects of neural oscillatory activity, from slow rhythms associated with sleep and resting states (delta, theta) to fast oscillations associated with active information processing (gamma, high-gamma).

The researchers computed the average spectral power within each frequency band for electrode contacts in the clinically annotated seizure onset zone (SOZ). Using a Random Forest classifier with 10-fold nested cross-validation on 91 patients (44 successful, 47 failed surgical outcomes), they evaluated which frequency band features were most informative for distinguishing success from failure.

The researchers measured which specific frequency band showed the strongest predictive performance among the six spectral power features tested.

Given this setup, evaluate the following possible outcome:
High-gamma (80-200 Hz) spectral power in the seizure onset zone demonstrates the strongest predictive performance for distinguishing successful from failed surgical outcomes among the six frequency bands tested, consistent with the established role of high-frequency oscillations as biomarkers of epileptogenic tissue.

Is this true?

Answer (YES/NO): NO